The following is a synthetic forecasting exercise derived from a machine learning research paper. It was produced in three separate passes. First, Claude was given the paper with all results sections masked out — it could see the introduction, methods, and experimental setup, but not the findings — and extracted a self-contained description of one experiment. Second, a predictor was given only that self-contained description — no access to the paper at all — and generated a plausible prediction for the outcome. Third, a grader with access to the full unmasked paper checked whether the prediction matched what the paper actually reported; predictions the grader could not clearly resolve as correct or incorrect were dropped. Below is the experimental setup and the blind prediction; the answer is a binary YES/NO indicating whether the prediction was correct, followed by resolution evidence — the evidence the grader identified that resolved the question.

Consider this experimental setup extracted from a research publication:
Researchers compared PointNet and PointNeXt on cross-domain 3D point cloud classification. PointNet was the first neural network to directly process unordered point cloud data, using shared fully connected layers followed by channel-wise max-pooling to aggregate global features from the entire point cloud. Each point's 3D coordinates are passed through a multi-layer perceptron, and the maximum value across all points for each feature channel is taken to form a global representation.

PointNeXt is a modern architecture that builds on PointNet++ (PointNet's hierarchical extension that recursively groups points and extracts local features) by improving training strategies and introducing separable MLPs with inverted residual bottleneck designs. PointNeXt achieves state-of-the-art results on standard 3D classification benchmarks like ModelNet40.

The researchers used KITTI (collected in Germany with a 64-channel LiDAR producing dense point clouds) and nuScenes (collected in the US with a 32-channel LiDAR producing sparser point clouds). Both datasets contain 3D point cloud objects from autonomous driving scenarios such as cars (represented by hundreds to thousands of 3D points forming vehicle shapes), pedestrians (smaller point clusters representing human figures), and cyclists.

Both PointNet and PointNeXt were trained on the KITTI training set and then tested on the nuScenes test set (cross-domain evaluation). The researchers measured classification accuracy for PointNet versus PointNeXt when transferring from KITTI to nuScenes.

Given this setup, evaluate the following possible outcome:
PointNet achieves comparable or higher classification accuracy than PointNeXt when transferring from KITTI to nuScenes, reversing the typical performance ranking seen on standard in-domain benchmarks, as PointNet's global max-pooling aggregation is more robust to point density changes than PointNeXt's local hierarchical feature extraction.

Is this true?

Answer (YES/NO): YES